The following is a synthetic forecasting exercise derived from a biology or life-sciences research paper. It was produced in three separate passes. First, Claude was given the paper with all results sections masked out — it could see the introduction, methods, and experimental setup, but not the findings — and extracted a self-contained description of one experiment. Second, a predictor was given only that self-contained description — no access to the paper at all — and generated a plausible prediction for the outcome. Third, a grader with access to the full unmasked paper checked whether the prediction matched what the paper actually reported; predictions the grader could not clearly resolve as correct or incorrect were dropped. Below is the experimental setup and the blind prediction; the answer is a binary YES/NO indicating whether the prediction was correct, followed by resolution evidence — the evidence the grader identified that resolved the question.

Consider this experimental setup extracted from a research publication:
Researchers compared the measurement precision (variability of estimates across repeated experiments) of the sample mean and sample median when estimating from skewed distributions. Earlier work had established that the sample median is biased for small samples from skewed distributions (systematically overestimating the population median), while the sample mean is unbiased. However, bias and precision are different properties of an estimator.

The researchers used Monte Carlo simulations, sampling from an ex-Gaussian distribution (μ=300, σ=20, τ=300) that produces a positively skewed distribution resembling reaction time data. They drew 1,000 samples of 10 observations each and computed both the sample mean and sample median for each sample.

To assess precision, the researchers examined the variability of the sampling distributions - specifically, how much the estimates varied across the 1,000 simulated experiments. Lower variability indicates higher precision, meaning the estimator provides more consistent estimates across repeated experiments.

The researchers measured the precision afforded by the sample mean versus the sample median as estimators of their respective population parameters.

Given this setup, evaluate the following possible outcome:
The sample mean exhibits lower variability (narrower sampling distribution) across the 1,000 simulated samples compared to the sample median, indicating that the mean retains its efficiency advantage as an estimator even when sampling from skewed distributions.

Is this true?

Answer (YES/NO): NO